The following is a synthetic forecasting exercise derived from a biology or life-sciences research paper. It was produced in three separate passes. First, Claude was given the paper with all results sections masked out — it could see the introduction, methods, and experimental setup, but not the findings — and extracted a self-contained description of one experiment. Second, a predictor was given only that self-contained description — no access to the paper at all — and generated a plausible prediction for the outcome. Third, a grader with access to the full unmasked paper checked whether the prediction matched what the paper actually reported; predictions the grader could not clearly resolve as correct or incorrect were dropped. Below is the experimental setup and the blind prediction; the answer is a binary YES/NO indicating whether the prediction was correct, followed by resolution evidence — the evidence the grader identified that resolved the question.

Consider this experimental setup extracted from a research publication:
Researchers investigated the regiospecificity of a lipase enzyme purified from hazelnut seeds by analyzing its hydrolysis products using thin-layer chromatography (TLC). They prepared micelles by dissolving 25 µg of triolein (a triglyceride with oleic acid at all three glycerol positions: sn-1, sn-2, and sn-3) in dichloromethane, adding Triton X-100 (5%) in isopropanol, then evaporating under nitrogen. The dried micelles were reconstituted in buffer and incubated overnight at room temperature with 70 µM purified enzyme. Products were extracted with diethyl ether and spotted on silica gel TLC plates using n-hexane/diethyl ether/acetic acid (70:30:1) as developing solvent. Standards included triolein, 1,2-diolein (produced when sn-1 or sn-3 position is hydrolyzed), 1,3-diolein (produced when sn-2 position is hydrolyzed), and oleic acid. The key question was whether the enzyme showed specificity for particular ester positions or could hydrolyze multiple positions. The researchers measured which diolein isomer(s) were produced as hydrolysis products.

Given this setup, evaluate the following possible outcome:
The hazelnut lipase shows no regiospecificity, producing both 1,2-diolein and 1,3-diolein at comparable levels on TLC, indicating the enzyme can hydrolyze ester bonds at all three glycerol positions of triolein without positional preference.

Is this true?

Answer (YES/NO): NO